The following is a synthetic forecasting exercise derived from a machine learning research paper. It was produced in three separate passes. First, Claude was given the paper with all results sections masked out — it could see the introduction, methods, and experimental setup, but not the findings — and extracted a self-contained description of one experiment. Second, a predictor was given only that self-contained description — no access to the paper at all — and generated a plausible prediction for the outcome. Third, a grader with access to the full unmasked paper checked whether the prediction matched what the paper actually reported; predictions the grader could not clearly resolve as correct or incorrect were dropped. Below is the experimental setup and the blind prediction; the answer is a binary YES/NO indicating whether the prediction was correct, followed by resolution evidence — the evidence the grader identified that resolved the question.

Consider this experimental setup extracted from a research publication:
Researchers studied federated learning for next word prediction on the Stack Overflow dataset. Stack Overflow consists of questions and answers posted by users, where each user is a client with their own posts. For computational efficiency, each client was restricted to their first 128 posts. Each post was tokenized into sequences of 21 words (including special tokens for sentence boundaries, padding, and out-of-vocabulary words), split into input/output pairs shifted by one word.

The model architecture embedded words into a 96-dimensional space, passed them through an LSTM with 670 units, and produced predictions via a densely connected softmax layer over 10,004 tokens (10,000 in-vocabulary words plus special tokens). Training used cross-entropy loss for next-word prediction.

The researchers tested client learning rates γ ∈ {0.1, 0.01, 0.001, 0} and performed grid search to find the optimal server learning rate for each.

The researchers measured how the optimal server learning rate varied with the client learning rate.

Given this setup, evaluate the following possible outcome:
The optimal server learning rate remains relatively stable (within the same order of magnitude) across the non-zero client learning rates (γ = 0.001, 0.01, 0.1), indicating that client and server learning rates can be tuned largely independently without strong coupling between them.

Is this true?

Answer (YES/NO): NO